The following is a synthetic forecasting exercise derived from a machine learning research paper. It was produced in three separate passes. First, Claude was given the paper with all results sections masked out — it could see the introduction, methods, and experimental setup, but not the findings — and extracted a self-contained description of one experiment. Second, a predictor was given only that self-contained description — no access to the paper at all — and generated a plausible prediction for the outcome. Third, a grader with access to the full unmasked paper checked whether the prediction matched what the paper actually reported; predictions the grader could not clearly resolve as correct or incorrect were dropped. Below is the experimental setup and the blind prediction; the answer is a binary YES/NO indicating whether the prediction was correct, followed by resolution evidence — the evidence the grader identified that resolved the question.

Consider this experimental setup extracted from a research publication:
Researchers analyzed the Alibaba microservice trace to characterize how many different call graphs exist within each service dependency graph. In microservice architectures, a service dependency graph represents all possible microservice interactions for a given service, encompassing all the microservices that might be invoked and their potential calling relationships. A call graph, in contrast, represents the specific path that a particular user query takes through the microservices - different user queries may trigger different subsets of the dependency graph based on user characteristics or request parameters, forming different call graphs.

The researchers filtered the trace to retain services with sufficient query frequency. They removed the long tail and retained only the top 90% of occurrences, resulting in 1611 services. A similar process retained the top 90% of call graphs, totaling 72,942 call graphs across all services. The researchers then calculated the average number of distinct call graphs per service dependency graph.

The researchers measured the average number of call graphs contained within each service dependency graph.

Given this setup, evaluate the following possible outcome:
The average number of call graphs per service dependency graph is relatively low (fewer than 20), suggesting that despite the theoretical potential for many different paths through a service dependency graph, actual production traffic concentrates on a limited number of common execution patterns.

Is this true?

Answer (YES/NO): NO